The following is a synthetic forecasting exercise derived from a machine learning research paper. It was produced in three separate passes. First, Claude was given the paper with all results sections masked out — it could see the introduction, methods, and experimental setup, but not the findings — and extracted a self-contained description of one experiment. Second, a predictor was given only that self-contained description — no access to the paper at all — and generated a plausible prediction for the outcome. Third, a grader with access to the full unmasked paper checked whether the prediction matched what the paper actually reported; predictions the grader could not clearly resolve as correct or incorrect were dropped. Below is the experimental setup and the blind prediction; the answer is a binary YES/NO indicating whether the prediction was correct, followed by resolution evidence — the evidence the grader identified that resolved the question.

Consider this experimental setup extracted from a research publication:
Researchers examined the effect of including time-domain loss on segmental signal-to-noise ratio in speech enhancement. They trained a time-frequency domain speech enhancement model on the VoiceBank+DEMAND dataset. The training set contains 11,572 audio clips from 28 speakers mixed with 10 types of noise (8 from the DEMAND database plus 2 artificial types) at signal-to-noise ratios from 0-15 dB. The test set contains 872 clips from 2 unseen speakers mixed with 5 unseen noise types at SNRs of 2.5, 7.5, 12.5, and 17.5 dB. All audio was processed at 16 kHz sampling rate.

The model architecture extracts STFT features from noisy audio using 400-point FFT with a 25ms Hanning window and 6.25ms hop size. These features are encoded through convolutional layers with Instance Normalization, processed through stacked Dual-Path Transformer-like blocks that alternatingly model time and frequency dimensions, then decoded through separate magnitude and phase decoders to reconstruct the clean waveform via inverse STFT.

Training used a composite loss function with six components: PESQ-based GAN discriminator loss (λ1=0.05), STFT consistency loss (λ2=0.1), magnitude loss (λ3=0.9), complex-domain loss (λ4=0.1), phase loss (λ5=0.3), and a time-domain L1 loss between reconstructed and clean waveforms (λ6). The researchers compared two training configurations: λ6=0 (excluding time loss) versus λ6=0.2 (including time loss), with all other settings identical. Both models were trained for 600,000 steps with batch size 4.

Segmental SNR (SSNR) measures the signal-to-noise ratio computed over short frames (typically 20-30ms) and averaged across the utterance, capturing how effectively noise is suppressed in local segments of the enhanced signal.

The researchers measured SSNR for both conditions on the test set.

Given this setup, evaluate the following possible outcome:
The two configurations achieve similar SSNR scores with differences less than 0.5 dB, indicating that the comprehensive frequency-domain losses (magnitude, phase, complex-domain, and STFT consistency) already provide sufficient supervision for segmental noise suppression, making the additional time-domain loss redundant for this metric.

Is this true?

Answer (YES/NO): NO